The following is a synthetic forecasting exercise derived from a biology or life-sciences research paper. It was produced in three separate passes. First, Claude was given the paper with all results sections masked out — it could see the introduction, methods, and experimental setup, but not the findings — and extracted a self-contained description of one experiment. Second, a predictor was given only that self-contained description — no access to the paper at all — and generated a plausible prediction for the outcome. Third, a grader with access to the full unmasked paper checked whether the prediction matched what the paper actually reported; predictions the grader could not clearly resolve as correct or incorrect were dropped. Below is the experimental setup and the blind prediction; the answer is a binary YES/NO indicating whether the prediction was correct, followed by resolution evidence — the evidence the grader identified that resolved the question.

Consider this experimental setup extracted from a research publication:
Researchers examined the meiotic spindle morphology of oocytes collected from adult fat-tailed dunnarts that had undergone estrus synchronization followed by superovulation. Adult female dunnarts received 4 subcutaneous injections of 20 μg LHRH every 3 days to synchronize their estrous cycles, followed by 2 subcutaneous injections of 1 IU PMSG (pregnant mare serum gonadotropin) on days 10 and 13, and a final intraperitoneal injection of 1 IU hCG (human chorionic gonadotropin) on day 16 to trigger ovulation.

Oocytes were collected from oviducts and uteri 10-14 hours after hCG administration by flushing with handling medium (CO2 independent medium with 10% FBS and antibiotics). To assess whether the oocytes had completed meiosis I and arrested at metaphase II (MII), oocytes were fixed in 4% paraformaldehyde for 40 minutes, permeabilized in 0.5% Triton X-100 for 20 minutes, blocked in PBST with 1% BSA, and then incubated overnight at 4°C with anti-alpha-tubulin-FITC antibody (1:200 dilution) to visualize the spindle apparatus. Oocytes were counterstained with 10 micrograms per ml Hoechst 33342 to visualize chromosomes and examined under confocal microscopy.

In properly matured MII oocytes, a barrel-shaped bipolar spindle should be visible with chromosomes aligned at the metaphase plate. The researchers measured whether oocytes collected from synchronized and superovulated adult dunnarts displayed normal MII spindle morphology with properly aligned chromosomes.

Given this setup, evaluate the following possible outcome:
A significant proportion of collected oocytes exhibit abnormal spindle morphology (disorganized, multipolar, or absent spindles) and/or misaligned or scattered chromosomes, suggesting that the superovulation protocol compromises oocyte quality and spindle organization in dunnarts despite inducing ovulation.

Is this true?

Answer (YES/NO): NO